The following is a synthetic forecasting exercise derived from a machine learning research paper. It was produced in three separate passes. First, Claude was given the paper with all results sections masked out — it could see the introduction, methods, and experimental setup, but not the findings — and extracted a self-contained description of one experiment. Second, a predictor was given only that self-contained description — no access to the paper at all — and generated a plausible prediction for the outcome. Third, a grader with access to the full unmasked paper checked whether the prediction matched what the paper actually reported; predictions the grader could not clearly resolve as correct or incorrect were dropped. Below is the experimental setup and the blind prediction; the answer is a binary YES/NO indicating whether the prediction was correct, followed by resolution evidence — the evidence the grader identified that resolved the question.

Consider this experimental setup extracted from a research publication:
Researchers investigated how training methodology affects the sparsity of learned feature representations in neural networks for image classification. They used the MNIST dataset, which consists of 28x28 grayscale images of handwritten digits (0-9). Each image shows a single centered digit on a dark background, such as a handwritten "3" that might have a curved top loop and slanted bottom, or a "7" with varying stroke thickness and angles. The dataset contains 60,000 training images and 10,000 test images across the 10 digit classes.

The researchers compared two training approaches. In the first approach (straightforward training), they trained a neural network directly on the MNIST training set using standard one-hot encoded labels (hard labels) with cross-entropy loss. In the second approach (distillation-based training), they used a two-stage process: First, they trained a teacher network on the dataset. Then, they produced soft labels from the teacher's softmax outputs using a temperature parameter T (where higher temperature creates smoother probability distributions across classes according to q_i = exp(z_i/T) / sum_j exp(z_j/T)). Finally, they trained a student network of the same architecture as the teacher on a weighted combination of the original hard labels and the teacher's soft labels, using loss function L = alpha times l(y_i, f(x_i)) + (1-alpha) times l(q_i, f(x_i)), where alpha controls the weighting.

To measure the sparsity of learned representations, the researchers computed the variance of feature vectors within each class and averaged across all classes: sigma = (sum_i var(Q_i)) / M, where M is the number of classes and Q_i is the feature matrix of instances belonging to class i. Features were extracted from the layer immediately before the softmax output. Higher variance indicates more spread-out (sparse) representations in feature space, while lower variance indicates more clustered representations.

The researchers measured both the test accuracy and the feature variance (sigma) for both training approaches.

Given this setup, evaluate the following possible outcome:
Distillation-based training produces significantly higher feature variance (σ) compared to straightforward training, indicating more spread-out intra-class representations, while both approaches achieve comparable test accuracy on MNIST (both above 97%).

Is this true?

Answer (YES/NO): NO